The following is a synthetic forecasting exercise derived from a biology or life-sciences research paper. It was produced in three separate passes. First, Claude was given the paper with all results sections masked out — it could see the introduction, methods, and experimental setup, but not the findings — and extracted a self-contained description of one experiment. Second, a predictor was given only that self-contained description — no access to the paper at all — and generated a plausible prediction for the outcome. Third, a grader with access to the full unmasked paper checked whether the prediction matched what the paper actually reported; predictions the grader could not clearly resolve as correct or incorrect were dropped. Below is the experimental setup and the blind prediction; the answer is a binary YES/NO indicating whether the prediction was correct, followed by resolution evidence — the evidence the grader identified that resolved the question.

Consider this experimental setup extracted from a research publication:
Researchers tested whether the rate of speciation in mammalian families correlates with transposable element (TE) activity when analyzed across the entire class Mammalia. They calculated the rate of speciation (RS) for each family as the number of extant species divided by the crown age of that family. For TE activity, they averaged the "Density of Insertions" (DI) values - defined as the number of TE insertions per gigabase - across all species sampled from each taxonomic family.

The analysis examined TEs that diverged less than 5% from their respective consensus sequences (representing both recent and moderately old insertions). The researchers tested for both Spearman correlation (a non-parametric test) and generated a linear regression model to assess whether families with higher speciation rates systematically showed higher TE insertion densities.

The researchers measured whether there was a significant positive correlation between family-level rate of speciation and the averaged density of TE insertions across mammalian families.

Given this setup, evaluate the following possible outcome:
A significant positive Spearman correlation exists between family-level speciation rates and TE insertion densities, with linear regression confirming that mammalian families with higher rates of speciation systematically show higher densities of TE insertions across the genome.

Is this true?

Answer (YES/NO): YES